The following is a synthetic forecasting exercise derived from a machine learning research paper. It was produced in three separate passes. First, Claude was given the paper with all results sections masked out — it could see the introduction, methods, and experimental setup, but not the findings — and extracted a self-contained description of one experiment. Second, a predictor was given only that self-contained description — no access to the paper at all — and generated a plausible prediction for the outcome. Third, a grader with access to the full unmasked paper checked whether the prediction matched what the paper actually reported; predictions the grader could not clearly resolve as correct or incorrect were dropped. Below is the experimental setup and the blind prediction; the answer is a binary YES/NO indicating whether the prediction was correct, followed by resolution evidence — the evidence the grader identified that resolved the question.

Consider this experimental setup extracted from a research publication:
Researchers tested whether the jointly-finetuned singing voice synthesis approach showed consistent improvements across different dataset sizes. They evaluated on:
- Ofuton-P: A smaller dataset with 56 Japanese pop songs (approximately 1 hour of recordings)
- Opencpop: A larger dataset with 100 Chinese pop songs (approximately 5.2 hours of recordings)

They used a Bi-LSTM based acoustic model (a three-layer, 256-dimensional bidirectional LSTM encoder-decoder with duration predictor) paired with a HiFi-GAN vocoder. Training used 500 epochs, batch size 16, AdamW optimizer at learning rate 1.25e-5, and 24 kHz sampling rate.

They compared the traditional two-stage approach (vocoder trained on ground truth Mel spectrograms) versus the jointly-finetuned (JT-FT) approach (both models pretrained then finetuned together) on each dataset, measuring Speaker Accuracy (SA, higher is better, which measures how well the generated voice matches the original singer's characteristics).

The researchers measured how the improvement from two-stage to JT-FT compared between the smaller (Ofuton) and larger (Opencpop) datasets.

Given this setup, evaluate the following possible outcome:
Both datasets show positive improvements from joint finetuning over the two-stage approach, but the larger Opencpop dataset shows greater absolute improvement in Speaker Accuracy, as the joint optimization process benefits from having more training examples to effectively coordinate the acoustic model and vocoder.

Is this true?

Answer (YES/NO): YES